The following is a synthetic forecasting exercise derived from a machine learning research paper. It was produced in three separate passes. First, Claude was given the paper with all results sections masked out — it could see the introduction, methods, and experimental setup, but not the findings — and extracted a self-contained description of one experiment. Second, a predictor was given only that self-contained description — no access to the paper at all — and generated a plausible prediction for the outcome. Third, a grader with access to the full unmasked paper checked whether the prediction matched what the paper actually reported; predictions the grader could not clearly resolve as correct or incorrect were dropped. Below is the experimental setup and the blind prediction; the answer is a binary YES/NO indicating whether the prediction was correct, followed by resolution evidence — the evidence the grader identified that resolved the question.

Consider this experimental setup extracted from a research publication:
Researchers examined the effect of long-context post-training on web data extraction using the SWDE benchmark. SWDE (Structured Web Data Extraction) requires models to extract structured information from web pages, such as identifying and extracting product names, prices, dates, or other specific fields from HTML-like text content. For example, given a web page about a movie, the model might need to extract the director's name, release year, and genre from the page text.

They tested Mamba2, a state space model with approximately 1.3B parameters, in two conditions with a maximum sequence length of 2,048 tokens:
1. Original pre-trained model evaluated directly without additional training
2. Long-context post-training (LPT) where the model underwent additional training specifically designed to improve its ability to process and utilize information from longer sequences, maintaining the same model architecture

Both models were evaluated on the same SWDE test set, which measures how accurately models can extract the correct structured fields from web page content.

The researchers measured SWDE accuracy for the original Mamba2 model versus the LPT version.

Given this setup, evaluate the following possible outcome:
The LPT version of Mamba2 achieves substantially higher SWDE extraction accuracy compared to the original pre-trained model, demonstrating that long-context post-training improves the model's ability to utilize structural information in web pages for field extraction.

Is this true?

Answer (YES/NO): NO